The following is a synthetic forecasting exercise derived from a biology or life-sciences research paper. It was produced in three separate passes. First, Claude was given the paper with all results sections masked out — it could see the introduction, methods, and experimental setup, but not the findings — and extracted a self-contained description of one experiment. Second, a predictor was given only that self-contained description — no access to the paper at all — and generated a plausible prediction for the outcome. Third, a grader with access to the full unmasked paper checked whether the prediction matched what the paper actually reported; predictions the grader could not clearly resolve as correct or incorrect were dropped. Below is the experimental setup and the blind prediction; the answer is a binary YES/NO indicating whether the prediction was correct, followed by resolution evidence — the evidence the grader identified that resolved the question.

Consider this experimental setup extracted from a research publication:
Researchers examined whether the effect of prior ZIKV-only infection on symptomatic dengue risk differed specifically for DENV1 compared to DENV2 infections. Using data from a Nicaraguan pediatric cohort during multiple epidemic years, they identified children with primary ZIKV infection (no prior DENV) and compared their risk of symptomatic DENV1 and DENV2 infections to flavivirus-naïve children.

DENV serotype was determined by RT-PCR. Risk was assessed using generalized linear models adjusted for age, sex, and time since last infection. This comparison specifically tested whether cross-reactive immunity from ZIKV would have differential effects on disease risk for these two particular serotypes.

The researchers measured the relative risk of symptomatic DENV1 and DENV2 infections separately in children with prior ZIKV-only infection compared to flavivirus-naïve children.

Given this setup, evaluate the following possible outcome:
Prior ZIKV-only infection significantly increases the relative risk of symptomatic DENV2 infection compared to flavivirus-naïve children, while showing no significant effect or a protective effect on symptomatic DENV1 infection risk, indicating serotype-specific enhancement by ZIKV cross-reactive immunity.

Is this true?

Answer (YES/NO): YES